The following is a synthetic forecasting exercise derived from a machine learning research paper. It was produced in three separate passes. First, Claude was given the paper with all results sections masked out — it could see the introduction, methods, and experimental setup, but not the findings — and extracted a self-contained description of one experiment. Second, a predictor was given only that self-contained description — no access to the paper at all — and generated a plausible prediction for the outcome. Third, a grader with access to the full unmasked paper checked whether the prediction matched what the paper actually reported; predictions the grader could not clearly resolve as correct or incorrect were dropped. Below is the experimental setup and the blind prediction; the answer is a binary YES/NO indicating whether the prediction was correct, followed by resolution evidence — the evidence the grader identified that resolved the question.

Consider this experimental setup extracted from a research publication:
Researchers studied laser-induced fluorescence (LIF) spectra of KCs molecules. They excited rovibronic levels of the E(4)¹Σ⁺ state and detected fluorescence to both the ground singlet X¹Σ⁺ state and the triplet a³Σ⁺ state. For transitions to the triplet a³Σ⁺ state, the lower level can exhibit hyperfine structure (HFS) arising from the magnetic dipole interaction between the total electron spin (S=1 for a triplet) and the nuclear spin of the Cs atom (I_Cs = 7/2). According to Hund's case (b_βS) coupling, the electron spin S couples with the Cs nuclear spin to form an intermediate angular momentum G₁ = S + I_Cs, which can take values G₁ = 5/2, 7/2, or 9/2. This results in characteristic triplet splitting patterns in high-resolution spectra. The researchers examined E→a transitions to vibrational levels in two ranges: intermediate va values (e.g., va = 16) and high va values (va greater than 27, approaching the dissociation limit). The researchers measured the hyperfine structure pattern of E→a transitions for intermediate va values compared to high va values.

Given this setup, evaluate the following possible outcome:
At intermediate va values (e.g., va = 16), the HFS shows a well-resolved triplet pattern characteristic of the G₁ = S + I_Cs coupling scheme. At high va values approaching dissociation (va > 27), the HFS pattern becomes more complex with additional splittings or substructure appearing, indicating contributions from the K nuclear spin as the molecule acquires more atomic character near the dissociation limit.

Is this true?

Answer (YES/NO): NO